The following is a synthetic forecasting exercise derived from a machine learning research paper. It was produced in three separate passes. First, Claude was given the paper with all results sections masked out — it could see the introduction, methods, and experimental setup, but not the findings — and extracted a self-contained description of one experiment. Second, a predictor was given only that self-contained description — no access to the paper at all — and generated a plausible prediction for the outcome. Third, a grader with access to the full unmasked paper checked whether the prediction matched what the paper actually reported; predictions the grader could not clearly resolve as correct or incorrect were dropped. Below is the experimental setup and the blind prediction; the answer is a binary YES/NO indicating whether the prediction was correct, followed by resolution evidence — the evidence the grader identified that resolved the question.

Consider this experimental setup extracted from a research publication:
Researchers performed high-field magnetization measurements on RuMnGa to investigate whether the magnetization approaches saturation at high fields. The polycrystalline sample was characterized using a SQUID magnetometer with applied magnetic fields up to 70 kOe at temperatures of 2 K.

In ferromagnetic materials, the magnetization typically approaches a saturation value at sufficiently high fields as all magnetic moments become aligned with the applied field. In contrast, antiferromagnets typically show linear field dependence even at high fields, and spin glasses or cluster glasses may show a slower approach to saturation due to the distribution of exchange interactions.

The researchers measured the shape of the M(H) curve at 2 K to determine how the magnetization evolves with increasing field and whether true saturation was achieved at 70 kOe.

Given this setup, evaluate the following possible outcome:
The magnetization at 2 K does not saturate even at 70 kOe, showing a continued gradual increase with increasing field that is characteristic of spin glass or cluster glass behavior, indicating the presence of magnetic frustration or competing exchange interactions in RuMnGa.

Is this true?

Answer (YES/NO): YES